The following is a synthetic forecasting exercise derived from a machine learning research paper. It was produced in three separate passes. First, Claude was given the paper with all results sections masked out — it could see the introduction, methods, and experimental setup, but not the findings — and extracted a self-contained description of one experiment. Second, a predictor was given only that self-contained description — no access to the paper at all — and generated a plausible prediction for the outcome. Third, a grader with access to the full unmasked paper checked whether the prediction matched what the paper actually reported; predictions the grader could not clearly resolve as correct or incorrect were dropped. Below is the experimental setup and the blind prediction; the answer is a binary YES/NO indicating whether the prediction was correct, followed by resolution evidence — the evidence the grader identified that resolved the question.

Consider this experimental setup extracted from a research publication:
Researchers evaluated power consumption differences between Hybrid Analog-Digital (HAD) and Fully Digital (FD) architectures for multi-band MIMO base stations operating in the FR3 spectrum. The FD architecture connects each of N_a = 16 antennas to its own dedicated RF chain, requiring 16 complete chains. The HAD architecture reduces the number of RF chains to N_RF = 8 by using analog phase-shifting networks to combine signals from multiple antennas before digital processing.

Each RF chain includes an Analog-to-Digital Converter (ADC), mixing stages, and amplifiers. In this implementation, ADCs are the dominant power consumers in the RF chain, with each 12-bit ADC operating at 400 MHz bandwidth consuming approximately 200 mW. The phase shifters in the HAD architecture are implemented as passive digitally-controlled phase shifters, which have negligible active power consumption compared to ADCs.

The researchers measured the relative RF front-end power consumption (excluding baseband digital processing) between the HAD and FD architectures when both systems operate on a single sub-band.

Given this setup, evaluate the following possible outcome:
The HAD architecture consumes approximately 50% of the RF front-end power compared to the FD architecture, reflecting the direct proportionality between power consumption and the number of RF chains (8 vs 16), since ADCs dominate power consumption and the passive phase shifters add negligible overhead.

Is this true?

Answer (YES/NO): NO